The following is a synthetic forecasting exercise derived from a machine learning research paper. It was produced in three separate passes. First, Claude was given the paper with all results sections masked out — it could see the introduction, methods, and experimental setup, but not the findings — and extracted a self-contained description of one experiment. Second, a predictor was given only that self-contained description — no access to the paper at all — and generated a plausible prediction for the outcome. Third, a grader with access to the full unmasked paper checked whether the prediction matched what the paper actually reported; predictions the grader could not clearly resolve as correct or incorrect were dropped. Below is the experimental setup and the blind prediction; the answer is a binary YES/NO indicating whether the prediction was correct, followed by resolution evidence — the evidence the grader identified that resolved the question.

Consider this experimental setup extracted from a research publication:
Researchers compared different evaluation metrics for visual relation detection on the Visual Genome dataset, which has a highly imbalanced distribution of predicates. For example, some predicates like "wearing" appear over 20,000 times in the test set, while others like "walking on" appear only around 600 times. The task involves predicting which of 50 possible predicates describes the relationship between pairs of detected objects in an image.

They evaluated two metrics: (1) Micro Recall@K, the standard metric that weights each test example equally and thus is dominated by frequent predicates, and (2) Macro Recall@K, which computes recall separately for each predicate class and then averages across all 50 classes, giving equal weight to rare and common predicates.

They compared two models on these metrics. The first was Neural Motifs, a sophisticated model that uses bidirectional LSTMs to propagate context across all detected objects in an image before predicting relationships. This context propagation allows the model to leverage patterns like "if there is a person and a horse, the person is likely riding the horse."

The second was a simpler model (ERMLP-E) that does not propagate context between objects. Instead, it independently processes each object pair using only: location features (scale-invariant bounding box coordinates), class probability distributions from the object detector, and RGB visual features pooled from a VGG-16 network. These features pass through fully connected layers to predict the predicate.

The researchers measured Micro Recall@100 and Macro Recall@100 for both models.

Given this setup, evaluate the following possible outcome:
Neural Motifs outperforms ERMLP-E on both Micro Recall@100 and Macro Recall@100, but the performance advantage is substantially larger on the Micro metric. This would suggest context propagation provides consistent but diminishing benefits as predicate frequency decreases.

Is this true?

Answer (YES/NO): NO